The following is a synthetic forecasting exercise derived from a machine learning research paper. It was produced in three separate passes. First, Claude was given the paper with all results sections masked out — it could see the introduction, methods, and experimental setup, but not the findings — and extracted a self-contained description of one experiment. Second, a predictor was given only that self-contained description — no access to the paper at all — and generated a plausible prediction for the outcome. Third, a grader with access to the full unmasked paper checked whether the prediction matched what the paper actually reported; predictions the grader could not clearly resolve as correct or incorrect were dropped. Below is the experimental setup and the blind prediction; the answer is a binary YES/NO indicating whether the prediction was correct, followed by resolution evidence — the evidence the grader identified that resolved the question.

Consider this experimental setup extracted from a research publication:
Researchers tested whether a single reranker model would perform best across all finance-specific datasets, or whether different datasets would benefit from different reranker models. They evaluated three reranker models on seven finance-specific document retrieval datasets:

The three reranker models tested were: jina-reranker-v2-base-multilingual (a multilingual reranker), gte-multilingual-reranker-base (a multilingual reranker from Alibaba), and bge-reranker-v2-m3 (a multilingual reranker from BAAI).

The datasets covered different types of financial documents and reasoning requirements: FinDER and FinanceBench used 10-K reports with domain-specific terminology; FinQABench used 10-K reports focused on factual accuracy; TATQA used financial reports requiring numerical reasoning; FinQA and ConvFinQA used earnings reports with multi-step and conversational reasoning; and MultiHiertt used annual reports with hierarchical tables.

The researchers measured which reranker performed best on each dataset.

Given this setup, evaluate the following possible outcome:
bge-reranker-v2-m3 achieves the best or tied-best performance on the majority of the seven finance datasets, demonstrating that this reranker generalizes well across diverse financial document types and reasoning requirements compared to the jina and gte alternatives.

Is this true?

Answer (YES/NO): NO